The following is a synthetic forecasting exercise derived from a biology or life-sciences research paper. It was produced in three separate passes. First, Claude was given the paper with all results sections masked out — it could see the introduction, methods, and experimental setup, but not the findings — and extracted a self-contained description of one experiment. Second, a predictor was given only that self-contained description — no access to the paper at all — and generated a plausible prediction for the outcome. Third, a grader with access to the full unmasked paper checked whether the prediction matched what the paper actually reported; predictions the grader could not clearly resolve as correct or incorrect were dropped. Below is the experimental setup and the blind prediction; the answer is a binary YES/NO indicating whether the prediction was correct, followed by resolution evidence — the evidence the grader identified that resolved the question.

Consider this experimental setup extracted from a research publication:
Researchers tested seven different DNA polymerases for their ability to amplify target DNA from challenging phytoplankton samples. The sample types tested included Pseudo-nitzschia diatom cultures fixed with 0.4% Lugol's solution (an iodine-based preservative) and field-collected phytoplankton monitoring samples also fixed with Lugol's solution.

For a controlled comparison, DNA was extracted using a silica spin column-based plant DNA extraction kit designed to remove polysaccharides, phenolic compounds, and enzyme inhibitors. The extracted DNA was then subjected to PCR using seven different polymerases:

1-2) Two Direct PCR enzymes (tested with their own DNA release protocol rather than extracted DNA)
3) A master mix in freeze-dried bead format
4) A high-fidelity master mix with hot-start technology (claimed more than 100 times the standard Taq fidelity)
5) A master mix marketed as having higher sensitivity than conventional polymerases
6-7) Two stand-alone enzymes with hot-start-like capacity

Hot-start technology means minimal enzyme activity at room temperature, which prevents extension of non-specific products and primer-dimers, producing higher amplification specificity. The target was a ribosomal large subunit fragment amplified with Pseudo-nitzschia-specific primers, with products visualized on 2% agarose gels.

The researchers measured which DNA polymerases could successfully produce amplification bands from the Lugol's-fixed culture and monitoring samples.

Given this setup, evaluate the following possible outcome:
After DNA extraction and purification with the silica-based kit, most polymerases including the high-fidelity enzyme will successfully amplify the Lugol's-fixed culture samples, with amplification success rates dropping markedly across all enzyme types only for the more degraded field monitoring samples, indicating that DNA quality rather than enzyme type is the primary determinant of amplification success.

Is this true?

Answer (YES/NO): NO